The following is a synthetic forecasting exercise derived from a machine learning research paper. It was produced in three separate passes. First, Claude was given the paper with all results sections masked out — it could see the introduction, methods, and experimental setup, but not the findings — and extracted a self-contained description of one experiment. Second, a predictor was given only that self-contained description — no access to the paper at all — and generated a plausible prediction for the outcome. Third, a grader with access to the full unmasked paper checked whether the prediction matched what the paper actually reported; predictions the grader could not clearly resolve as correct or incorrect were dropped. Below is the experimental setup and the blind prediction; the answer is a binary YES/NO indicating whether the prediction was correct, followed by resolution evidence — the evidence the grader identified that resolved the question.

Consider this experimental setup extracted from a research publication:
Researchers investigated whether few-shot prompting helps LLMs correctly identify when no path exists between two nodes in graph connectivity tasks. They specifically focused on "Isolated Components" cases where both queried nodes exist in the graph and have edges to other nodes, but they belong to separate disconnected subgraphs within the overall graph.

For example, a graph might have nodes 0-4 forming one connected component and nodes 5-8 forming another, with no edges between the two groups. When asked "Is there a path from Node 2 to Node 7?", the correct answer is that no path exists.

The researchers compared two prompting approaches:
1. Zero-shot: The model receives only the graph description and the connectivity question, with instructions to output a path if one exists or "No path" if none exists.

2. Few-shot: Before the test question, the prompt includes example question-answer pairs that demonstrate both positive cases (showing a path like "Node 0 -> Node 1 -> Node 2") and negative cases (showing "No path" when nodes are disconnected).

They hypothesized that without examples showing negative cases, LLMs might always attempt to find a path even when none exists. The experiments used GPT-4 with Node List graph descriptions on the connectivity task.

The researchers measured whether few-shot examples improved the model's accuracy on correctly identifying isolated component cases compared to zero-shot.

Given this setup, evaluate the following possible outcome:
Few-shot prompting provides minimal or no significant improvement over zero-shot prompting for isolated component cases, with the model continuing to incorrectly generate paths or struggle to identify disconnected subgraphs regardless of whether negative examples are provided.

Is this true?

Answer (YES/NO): NO